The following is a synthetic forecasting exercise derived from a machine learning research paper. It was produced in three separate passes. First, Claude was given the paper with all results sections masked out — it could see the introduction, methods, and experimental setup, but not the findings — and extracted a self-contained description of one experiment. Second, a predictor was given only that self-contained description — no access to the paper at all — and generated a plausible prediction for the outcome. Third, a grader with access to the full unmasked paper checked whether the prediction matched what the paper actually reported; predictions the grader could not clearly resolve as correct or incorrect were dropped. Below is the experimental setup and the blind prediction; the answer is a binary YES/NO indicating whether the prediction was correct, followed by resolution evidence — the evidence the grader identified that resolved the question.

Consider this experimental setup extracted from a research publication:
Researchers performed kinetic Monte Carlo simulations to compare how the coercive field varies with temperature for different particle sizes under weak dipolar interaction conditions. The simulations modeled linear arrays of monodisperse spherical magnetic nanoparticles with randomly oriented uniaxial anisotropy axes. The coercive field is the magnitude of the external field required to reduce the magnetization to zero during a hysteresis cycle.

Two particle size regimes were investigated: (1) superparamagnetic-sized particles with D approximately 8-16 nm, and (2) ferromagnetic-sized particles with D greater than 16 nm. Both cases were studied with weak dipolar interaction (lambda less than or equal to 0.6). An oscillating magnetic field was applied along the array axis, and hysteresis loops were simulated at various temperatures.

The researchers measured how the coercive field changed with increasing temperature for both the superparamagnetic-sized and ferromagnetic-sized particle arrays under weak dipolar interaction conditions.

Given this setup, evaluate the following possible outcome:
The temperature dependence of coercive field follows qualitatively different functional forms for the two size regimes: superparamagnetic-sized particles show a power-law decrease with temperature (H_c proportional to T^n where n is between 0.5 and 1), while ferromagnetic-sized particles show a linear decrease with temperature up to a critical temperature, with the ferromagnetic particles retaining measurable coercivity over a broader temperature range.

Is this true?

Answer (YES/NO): NO